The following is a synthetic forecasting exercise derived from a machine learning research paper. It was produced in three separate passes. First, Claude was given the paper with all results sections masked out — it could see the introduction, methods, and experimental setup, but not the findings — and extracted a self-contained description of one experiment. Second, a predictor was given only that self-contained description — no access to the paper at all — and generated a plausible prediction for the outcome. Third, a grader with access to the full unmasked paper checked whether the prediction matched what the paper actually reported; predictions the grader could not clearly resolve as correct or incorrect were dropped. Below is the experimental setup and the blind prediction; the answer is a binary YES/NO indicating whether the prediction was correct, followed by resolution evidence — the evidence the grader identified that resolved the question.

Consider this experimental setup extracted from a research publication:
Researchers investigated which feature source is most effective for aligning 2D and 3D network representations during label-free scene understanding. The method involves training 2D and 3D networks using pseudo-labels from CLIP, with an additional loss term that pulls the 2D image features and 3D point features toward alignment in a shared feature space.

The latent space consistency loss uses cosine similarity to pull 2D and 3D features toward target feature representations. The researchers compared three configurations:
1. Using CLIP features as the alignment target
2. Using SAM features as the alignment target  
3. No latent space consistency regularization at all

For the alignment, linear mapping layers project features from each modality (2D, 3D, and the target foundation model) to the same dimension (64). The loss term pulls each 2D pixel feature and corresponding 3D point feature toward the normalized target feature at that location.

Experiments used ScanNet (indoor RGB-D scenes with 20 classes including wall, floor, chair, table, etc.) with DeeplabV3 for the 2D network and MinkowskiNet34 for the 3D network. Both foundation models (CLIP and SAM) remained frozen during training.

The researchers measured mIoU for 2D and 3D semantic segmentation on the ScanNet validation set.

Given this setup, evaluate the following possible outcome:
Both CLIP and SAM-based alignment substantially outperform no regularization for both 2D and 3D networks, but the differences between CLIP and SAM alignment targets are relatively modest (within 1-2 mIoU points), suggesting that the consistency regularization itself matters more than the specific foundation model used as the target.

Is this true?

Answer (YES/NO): NO